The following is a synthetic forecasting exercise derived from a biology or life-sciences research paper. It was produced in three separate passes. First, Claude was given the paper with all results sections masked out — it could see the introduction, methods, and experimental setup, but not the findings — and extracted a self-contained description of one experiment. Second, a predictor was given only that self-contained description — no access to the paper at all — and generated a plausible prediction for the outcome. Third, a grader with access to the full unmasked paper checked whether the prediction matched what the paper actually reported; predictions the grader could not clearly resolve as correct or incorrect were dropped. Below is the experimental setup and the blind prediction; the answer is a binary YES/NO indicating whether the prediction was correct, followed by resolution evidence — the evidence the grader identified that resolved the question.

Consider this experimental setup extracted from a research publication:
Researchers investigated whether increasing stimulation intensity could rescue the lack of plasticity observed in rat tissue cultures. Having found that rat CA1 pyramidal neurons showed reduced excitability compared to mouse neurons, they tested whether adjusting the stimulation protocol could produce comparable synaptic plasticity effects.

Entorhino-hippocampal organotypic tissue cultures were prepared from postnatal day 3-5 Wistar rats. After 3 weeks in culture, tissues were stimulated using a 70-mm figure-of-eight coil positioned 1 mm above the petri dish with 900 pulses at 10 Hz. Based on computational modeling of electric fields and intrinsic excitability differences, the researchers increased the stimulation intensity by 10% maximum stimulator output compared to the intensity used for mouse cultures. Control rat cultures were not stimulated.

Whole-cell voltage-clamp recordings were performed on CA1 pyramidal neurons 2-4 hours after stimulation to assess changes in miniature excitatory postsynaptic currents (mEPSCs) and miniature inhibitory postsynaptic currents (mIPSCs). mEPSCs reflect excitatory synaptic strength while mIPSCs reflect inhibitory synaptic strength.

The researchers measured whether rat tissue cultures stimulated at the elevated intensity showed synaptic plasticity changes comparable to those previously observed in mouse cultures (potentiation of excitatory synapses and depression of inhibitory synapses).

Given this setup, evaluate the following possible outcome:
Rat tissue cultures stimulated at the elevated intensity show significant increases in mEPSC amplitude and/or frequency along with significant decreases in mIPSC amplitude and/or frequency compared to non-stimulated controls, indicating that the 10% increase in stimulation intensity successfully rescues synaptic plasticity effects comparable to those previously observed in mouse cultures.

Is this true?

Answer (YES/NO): YES